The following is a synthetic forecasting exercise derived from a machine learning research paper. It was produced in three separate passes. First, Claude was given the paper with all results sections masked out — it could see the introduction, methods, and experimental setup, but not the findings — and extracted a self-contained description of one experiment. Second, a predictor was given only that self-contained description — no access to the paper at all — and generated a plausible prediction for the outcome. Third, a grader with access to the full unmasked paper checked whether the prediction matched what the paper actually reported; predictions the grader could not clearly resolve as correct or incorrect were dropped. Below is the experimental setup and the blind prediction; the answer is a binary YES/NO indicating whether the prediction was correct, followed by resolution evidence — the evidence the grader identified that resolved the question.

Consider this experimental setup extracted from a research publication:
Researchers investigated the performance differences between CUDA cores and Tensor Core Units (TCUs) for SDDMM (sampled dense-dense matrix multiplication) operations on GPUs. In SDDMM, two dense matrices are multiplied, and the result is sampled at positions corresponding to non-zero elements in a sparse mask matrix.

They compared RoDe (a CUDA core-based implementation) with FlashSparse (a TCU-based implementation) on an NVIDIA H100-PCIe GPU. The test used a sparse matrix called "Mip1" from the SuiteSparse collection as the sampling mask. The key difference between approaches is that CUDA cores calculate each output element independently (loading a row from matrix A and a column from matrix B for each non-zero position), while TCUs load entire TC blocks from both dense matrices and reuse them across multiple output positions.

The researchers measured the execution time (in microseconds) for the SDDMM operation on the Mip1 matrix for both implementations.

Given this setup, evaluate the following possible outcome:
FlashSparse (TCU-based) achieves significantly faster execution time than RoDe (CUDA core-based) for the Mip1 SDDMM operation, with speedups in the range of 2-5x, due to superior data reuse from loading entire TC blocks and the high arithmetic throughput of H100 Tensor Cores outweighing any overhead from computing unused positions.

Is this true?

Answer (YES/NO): YES